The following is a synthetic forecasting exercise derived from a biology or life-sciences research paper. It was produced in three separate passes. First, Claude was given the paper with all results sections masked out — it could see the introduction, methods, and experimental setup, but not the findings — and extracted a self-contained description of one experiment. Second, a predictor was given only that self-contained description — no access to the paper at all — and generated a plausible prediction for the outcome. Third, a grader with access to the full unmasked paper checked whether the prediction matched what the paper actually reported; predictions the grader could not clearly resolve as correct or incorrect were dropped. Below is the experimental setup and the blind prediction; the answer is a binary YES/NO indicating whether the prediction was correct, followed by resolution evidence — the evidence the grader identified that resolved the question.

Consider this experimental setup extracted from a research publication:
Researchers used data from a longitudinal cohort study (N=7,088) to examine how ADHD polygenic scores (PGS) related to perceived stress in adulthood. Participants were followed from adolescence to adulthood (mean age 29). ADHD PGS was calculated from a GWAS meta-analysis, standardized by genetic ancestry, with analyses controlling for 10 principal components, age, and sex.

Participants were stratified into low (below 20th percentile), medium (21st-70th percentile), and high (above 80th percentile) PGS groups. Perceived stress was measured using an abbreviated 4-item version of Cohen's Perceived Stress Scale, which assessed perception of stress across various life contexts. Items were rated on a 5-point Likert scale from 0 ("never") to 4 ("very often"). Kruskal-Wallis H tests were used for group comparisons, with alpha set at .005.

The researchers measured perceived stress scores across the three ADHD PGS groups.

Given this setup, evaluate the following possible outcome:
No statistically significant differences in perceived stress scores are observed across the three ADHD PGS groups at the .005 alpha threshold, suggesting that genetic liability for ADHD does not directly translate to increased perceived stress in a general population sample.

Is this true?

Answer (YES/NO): NO